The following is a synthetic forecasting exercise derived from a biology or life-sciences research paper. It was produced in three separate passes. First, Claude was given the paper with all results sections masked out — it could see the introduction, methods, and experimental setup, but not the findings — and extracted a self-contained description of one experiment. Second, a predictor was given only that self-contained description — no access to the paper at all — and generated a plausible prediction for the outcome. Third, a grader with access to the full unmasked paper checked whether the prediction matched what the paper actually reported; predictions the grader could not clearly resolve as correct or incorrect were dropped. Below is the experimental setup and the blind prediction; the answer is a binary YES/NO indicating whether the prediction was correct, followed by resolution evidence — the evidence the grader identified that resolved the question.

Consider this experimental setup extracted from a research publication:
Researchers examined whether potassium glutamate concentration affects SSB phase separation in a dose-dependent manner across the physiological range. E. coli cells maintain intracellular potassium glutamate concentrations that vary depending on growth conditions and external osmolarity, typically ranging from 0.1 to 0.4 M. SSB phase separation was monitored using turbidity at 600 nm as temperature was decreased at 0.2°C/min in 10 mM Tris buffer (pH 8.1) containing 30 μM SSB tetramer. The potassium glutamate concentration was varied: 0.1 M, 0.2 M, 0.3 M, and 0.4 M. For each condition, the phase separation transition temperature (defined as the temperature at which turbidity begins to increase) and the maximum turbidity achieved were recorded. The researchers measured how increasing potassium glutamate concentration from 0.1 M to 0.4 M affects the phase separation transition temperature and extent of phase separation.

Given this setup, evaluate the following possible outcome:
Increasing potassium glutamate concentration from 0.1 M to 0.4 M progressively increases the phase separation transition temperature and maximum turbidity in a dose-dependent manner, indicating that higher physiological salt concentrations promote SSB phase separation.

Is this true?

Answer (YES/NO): YES